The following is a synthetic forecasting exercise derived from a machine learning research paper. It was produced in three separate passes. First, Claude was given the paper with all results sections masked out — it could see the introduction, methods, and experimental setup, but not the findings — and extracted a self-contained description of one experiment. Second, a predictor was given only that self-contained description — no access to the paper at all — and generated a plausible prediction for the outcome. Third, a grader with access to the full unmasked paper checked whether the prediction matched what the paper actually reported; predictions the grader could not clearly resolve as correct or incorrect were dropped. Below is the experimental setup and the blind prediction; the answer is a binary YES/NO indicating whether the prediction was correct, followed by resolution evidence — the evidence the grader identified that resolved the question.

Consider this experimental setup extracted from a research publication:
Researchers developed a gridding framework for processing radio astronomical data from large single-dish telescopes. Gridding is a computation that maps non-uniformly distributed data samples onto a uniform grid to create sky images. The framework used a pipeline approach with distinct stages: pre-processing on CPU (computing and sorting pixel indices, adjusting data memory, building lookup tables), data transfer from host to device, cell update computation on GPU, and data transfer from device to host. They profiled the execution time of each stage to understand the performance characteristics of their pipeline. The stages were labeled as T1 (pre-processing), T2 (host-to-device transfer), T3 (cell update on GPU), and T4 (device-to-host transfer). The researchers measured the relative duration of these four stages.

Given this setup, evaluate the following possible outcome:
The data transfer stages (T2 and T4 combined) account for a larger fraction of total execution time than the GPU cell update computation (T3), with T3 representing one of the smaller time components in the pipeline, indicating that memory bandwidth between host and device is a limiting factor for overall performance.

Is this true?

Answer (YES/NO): NO